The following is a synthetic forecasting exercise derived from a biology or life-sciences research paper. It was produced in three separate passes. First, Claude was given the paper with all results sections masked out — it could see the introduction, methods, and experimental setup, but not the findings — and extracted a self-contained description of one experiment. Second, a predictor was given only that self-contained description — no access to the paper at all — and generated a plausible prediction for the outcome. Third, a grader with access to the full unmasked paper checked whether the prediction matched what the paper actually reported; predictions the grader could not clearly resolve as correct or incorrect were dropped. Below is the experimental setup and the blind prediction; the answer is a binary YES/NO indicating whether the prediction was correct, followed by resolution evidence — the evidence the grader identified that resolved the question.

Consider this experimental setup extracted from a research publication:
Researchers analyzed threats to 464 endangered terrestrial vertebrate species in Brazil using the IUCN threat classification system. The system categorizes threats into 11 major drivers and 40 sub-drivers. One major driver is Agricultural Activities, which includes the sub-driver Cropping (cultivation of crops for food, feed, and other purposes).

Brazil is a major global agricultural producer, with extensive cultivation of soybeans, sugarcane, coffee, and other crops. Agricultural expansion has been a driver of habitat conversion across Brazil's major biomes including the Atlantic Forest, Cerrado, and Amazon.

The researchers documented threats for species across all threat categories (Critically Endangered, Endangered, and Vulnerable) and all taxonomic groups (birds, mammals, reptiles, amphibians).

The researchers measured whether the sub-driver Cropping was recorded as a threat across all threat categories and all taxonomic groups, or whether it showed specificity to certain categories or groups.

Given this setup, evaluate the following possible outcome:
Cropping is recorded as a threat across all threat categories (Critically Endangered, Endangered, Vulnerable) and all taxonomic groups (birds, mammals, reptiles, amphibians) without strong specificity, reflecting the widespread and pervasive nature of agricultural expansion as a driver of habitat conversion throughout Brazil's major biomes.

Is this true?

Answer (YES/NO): YES